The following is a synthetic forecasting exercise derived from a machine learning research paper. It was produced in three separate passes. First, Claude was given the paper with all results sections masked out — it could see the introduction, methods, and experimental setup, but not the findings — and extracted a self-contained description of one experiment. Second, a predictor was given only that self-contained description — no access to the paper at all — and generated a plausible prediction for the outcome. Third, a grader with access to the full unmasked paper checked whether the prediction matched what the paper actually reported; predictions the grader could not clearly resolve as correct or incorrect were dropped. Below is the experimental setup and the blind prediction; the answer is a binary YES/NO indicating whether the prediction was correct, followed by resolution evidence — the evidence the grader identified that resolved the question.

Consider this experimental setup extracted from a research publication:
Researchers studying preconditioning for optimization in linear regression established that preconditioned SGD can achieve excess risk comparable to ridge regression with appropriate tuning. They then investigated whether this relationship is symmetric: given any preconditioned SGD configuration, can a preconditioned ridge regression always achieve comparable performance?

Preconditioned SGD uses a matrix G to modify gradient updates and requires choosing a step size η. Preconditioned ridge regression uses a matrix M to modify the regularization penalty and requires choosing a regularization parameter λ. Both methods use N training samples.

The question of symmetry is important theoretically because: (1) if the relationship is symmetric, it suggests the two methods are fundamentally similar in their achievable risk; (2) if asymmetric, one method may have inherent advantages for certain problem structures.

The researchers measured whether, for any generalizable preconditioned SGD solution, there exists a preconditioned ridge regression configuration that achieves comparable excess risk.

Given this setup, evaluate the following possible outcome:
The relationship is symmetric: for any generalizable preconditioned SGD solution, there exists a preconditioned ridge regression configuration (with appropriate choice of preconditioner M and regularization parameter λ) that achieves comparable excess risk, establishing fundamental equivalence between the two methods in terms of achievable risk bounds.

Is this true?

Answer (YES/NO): YES